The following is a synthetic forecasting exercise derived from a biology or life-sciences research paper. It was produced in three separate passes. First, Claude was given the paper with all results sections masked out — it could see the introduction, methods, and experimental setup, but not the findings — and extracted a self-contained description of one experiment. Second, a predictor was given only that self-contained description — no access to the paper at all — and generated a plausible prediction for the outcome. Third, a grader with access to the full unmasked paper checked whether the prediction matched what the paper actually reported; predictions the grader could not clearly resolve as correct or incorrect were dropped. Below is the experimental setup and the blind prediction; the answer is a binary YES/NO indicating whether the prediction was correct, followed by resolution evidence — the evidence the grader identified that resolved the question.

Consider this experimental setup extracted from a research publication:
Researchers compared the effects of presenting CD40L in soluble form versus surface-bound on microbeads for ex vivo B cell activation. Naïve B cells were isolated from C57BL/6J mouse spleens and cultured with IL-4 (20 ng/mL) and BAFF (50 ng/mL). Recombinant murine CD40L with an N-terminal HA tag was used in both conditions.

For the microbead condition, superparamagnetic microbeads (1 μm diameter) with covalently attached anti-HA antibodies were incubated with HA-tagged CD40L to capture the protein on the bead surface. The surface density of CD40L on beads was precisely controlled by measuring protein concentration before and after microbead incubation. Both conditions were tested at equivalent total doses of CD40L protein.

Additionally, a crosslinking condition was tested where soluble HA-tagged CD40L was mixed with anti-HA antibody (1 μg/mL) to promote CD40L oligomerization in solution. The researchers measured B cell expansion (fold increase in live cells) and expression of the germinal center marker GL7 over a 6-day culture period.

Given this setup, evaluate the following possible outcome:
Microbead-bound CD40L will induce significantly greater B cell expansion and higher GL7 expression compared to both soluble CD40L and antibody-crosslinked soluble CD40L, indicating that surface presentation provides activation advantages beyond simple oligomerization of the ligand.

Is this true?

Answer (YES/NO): NO